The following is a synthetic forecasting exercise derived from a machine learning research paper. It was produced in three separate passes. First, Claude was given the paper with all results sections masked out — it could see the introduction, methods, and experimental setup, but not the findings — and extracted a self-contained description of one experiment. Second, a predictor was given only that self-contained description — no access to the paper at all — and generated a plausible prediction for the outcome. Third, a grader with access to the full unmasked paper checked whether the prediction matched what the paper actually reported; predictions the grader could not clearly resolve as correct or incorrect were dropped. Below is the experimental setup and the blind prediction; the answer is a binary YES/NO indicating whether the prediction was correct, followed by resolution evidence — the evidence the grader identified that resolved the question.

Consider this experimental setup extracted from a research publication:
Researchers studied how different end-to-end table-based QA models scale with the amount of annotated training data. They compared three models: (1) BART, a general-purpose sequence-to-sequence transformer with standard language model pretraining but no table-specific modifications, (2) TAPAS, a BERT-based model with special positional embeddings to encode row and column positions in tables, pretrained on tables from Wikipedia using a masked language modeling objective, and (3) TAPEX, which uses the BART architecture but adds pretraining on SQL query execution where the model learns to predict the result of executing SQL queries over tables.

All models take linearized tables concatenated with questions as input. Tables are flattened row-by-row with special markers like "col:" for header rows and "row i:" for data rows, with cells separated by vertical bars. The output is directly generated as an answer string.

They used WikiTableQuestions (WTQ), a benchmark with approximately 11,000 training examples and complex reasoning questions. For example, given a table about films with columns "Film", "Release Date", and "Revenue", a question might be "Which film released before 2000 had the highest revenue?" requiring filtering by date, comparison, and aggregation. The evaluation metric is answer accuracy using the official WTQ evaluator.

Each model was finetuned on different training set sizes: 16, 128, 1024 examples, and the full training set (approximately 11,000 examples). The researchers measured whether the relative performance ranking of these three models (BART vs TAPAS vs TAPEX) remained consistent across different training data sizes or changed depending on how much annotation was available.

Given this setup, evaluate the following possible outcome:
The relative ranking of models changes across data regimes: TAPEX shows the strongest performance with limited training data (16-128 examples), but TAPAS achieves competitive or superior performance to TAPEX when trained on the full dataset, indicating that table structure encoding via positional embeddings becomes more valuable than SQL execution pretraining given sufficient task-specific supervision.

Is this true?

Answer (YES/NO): NO